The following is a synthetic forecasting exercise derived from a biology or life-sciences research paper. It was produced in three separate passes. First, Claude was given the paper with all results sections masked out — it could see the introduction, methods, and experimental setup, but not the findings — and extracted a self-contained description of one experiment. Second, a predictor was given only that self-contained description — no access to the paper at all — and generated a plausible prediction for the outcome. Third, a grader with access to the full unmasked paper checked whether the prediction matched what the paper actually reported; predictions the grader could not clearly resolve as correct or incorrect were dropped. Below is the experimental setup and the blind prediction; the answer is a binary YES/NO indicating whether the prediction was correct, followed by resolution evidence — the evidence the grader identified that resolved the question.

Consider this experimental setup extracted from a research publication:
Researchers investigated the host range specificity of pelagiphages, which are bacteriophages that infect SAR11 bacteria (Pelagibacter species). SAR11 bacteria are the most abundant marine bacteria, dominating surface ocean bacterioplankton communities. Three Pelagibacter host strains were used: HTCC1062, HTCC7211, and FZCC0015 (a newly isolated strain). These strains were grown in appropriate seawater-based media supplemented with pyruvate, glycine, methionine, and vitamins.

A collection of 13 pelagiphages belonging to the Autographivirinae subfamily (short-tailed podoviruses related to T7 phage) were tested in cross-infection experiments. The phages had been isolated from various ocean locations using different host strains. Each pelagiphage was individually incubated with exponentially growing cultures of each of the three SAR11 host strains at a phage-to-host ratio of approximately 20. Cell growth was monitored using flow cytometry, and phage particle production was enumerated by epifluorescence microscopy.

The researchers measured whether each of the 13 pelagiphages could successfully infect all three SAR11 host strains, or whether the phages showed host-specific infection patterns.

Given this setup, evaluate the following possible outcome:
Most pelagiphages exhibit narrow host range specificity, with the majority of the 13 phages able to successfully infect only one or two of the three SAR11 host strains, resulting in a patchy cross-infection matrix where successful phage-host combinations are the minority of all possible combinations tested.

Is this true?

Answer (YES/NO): YES